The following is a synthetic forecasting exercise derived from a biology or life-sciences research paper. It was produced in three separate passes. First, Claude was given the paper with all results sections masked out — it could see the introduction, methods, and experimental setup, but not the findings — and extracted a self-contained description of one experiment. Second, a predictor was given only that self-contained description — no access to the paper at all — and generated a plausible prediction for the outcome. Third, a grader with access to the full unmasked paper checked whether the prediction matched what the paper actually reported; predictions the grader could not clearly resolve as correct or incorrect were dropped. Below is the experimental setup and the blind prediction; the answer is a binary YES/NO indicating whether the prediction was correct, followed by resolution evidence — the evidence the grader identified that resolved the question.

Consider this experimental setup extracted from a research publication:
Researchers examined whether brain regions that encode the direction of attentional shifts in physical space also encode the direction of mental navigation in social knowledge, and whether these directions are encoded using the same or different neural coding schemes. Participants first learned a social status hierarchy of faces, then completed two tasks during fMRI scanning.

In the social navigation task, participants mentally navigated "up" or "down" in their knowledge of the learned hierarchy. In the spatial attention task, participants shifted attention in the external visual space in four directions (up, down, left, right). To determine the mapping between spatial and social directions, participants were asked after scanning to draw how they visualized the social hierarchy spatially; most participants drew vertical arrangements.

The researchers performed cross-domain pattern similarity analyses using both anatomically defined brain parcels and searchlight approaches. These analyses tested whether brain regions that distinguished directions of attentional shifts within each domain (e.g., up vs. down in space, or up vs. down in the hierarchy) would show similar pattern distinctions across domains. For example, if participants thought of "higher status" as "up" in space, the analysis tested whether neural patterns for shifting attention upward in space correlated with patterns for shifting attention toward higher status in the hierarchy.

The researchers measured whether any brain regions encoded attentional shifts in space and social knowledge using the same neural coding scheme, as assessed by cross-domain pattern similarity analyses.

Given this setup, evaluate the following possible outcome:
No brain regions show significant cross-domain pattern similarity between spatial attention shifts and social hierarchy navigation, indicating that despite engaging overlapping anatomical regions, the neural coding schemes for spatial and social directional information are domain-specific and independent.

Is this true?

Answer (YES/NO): YES